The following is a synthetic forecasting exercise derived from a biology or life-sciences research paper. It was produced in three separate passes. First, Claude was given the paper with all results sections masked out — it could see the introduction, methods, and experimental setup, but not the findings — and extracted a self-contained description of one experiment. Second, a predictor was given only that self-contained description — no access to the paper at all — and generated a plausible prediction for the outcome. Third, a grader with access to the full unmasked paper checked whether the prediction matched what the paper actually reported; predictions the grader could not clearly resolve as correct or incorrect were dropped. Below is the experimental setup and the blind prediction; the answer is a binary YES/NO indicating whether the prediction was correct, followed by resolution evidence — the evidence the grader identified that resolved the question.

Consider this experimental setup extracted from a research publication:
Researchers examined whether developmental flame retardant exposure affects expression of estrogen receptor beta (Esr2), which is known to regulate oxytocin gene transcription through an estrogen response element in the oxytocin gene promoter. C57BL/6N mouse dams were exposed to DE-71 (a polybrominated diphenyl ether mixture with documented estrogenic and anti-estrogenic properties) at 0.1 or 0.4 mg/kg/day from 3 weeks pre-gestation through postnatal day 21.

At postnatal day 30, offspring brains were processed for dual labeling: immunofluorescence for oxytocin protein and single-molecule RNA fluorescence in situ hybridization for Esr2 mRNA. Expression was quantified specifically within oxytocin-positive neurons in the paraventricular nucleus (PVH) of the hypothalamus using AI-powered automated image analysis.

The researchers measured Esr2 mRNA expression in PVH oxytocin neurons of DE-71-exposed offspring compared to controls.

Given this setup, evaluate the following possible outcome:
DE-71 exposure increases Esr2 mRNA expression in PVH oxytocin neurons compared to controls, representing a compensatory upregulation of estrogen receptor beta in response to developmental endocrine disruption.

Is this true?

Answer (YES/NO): NO